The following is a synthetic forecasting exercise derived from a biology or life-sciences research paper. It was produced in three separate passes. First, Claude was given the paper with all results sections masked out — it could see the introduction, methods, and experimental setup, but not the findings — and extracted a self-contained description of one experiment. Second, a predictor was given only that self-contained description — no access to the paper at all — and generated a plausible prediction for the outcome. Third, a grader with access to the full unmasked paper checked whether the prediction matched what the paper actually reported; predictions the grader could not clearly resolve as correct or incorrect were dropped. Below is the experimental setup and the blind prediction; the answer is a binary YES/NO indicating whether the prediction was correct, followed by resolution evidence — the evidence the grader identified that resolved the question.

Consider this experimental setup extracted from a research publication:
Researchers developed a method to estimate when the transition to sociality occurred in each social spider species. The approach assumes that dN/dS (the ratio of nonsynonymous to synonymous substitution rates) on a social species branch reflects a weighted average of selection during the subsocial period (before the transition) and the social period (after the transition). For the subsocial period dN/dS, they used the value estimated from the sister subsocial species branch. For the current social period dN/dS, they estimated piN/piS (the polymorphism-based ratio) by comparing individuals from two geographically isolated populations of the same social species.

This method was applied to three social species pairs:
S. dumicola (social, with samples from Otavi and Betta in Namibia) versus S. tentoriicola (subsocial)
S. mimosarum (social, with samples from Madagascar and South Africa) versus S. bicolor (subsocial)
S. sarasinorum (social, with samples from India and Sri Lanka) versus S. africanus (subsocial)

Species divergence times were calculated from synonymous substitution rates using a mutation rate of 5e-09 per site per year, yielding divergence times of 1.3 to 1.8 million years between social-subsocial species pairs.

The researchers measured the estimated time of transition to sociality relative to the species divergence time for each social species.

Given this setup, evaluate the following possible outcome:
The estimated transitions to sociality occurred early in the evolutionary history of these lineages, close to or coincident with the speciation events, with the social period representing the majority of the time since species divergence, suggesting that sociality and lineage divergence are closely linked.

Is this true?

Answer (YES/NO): NO